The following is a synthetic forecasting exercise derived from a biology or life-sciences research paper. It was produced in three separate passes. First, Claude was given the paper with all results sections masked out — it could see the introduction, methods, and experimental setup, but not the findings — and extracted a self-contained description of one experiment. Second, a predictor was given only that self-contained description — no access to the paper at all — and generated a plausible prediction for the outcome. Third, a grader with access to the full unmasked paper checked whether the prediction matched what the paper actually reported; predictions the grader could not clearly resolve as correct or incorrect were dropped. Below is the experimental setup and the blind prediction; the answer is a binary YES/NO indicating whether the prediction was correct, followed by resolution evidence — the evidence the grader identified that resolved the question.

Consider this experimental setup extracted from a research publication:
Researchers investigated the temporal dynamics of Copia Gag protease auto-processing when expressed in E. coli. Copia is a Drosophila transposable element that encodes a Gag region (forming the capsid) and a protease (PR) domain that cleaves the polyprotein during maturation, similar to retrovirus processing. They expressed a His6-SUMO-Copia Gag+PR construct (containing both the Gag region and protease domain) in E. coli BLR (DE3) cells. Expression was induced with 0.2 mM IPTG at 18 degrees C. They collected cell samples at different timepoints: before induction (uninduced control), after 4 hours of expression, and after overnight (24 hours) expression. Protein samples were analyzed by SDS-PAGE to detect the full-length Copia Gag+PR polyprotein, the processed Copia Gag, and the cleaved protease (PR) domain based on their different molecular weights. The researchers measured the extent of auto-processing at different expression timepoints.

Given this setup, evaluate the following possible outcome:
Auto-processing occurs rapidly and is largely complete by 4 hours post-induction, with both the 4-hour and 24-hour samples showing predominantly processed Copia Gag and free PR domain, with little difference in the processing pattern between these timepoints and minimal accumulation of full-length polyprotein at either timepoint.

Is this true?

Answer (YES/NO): NO